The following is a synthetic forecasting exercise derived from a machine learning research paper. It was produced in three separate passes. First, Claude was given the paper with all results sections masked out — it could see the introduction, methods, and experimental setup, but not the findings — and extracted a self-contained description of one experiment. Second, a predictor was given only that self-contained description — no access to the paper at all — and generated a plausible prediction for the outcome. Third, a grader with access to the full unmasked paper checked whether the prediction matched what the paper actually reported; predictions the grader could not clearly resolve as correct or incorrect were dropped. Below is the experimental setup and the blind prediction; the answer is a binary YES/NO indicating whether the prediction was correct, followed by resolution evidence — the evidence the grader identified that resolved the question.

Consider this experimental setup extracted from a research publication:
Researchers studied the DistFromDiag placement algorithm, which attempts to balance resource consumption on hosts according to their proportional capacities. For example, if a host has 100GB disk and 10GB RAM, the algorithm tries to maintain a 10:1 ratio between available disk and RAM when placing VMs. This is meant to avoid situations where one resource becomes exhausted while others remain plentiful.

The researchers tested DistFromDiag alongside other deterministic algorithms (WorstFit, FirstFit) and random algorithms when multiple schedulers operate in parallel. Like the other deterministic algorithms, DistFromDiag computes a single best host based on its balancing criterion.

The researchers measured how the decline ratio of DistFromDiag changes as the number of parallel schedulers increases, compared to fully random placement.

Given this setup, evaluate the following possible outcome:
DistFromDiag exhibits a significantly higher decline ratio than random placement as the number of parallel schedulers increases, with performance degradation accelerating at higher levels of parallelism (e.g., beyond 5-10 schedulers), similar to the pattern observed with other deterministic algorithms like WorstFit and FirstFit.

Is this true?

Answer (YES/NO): NO